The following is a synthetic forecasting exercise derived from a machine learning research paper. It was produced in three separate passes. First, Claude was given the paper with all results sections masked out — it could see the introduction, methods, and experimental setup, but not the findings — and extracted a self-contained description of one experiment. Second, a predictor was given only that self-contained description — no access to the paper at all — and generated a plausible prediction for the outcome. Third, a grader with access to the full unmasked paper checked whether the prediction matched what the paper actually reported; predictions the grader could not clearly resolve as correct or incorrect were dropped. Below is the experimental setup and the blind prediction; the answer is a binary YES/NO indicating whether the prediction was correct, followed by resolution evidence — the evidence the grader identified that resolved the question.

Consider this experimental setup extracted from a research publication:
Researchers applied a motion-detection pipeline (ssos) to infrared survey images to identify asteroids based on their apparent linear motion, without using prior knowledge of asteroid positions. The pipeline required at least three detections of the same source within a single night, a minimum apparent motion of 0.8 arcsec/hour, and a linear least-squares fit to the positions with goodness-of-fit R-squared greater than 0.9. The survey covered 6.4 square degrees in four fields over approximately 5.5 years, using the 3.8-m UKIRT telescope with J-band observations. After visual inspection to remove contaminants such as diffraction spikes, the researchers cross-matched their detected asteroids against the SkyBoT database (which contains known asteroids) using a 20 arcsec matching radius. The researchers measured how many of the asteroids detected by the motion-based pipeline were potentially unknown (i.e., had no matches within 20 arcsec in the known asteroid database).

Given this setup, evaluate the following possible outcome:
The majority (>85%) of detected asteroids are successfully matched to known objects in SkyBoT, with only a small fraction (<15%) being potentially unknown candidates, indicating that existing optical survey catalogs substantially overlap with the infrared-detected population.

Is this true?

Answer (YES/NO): NO